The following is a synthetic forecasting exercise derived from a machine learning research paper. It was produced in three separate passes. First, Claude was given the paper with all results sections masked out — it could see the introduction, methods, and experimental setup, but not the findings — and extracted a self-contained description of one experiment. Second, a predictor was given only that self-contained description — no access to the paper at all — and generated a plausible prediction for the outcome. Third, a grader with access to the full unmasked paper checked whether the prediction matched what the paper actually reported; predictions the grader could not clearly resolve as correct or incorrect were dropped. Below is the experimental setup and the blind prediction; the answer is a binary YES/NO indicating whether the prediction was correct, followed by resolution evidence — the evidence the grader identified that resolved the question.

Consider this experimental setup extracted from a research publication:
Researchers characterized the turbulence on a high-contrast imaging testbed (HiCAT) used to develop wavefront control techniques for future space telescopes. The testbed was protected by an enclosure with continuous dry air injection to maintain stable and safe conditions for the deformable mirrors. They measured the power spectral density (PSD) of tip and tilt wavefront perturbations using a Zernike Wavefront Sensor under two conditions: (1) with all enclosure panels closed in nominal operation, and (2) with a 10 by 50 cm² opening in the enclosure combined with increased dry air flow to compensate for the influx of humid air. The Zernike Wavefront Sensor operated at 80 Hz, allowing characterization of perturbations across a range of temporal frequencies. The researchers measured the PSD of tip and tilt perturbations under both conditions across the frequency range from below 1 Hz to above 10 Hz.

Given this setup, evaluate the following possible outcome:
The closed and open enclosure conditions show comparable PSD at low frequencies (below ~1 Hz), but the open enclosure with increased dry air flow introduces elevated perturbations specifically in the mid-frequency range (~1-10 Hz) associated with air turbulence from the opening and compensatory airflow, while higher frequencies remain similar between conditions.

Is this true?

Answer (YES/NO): NO